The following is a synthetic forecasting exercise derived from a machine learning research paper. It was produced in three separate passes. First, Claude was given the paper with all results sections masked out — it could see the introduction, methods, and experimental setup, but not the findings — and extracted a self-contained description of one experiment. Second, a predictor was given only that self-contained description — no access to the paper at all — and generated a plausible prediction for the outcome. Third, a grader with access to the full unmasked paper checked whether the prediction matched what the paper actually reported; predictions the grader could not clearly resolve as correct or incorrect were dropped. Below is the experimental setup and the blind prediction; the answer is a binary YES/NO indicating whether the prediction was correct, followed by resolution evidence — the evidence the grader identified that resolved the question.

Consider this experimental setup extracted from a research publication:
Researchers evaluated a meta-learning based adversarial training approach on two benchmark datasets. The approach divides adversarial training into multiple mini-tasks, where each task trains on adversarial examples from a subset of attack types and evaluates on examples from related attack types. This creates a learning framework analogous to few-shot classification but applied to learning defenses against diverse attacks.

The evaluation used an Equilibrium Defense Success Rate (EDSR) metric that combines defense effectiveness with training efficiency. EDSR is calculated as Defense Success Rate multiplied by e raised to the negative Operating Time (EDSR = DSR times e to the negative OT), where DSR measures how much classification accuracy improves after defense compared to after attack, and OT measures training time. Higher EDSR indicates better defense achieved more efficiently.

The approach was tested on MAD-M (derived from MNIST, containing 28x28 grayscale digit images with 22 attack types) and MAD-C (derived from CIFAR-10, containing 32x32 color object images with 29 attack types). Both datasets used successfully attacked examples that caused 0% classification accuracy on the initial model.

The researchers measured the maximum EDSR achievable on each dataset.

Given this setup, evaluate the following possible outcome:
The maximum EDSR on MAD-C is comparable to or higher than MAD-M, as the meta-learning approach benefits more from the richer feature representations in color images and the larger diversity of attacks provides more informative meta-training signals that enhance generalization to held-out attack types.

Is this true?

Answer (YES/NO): NO